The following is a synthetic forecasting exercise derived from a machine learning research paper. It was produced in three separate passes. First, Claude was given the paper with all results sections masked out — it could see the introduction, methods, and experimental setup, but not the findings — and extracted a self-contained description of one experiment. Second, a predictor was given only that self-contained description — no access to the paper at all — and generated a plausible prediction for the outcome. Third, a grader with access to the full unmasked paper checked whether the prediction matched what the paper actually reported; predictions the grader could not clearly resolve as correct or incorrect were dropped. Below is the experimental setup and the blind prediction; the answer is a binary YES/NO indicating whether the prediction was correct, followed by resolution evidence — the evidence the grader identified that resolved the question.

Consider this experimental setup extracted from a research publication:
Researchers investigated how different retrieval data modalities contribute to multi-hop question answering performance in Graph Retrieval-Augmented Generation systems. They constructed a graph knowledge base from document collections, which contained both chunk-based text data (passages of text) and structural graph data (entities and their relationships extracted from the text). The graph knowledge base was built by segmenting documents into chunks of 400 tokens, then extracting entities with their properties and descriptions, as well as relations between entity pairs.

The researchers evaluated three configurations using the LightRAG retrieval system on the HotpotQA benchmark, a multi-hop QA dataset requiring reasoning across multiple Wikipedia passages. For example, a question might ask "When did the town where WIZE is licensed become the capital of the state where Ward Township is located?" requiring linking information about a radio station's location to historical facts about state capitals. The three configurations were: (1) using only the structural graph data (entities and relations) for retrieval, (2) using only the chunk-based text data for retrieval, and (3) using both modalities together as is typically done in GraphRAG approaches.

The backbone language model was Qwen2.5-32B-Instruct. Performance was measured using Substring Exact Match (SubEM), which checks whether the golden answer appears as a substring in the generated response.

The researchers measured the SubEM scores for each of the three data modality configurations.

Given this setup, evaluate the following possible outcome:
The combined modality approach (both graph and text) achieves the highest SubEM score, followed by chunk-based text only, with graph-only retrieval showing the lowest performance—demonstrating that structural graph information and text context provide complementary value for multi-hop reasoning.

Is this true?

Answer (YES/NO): NO